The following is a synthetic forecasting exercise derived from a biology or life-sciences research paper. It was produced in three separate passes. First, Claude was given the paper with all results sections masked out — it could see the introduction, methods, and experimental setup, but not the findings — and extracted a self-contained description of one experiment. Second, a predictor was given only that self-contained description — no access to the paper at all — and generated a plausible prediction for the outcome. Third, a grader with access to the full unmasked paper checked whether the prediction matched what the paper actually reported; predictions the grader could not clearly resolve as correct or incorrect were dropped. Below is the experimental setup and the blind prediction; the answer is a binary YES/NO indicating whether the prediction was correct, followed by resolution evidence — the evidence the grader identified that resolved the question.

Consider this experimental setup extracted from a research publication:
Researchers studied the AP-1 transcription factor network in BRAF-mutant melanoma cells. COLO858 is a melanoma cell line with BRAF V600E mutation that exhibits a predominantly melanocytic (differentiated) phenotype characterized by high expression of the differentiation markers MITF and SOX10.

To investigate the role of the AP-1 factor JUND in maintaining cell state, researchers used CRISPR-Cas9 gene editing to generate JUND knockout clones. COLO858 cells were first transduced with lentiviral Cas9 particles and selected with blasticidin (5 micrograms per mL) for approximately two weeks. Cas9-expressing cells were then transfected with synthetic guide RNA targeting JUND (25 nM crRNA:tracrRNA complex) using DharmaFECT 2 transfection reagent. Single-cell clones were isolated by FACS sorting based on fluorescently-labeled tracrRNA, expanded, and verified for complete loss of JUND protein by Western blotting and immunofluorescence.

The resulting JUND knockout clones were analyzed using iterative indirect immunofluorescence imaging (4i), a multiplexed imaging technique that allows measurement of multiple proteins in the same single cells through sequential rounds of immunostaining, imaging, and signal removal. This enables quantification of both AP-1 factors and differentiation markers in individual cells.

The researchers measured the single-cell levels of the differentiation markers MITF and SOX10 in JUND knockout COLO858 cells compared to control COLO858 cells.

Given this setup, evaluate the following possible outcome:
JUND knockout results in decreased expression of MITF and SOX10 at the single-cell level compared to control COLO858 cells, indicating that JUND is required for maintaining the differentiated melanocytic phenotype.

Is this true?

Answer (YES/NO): YES